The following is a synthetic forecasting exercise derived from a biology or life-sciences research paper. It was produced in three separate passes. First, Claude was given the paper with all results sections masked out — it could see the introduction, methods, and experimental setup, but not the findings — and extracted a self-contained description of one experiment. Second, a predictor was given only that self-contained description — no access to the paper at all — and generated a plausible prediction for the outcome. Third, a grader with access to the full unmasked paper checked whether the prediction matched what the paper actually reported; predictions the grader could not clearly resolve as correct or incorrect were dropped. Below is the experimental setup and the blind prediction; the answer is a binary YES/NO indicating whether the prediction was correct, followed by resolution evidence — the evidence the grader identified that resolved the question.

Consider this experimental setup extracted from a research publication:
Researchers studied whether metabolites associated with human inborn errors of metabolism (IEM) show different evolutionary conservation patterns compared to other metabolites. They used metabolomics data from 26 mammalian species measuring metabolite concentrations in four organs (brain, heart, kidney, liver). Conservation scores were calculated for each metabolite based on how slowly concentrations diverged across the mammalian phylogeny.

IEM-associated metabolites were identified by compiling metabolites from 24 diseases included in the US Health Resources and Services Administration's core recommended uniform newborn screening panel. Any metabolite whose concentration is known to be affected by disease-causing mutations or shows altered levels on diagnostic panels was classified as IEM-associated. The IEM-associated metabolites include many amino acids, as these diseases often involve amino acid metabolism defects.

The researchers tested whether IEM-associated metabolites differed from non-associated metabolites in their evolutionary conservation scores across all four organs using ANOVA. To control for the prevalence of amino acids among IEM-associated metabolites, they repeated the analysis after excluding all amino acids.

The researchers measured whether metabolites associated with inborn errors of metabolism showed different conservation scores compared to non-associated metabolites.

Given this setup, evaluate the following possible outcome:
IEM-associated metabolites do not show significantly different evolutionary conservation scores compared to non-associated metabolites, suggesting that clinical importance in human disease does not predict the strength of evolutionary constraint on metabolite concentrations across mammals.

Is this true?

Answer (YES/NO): NO